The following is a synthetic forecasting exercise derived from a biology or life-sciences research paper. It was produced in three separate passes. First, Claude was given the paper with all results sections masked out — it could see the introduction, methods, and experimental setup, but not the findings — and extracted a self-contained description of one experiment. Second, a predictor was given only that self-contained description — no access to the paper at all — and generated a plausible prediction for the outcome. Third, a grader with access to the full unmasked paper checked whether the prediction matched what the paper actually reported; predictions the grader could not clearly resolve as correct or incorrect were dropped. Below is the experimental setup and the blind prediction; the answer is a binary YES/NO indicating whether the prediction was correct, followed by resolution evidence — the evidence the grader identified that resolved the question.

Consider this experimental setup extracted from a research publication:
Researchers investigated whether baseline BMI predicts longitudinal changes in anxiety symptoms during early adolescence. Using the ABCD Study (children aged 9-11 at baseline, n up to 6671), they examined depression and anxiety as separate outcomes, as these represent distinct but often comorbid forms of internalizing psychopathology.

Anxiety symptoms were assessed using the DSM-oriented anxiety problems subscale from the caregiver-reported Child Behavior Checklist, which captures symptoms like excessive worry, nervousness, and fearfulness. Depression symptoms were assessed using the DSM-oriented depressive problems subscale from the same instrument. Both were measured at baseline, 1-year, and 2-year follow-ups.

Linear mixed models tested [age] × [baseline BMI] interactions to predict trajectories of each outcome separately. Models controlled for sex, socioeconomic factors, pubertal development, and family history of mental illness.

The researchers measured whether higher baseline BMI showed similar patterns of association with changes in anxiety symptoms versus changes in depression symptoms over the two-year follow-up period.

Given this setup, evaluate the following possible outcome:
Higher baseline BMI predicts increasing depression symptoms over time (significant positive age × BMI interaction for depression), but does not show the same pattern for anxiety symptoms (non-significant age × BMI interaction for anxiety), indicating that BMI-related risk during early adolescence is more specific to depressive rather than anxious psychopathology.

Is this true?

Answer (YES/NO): YES